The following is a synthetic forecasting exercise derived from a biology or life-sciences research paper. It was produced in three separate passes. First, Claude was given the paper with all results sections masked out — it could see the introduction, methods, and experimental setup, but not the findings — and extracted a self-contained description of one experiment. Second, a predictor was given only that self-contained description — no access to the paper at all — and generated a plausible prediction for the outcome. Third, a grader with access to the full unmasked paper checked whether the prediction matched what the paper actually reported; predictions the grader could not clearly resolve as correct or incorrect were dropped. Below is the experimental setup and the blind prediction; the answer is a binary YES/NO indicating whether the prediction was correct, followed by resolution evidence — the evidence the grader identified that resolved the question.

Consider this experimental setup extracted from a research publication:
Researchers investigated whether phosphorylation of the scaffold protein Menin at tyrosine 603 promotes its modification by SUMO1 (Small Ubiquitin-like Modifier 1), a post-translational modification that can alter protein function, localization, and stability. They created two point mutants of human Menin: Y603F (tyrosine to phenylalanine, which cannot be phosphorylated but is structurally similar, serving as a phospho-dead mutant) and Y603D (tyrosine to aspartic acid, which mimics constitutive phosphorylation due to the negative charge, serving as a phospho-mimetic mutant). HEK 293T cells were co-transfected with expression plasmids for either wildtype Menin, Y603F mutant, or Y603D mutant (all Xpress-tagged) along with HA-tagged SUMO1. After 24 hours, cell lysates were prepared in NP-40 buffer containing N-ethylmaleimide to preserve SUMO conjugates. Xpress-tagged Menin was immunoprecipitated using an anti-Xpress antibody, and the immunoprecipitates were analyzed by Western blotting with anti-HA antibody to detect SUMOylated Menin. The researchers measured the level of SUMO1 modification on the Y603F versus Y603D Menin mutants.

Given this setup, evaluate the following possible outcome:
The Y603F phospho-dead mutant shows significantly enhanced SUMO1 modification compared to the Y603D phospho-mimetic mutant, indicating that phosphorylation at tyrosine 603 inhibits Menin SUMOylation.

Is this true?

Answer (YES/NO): NO